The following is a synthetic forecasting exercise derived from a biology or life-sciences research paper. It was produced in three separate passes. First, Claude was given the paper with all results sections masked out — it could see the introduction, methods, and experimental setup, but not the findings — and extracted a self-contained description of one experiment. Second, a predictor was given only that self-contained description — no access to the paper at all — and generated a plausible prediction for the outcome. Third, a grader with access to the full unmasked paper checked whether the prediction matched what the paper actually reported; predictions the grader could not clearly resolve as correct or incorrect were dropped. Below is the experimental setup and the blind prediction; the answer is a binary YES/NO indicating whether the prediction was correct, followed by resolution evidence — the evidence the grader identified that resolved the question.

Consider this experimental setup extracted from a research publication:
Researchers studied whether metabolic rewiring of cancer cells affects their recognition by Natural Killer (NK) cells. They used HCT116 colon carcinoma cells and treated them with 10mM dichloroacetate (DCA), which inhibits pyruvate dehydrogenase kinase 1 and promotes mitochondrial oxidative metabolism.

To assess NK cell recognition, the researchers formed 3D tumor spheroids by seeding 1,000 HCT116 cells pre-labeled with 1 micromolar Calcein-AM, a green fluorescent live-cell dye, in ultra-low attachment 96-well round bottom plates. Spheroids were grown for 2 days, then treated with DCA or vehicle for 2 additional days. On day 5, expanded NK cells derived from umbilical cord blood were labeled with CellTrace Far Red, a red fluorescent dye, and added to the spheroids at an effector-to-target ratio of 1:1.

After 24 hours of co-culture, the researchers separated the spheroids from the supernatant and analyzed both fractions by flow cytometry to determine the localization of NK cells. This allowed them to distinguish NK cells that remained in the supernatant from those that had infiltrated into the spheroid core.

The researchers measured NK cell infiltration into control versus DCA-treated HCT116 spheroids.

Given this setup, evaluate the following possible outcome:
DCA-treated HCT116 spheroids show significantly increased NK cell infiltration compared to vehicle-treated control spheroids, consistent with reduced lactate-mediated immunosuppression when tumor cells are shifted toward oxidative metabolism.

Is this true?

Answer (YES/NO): NO